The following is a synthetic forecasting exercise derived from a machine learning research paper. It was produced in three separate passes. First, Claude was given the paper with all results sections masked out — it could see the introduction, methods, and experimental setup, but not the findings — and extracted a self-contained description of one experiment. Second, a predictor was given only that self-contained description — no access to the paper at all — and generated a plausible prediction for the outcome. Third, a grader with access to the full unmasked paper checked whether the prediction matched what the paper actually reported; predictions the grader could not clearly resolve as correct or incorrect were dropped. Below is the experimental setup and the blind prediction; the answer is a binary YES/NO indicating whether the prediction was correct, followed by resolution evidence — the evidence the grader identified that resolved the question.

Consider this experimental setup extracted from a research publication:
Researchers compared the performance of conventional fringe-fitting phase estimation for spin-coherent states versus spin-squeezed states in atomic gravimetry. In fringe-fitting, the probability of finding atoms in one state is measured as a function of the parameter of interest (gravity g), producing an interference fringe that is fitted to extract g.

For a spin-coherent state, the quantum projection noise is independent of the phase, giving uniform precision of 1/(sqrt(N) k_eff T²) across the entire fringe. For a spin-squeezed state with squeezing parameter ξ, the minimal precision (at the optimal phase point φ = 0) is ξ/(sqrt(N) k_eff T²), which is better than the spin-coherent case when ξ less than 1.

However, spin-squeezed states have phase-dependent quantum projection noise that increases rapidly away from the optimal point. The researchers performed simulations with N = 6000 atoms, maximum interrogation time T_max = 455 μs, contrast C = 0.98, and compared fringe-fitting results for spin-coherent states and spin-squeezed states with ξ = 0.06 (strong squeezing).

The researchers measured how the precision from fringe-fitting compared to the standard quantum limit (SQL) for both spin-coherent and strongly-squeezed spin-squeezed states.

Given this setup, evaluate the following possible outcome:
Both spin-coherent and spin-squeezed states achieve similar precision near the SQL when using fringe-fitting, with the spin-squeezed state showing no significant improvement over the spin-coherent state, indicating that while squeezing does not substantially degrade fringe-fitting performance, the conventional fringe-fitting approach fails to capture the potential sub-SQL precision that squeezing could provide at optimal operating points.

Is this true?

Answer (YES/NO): NO